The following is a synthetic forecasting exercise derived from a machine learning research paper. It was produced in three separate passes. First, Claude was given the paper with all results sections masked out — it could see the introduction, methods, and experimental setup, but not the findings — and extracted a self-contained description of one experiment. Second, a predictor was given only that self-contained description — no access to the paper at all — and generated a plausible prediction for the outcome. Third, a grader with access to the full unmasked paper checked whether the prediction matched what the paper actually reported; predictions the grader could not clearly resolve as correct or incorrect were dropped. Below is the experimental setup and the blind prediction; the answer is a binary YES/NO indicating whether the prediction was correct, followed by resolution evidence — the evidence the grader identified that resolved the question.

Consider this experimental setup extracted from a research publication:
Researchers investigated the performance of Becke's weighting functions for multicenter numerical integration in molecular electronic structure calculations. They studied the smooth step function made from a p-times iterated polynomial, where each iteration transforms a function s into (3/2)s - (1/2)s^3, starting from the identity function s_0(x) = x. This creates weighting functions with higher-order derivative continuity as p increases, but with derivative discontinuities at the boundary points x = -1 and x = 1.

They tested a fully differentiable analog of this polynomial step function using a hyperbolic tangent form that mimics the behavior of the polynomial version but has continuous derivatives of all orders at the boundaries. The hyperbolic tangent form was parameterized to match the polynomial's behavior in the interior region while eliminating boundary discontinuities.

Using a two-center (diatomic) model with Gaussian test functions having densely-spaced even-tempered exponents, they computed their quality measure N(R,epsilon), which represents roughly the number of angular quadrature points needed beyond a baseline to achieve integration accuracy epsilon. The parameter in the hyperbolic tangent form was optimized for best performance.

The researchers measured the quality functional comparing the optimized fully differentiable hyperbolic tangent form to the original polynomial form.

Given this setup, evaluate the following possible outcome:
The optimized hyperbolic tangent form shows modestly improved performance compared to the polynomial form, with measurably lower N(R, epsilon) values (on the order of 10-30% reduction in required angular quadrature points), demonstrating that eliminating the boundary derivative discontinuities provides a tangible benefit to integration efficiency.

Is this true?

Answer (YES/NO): NO